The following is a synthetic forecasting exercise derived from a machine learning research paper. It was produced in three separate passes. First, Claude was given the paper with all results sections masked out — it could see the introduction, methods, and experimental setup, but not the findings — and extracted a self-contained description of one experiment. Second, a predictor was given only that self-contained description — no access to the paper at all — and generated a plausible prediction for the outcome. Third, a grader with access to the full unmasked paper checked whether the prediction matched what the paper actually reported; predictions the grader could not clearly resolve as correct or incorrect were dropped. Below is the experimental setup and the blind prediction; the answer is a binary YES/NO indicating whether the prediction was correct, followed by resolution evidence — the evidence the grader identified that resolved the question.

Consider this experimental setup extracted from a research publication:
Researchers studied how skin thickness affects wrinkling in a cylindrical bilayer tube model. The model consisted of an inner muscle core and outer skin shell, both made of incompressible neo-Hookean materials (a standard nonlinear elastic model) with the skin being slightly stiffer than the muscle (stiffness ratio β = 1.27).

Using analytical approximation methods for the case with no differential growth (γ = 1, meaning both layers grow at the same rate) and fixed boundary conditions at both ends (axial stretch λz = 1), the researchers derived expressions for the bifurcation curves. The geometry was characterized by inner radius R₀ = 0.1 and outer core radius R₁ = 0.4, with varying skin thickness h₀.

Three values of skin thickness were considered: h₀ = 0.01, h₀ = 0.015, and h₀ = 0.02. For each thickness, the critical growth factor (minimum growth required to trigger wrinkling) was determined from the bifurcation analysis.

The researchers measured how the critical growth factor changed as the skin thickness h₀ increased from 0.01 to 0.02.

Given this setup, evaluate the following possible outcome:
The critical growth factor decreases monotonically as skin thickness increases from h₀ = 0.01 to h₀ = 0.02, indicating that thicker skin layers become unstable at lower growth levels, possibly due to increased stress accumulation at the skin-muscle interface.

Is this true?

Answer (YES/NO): NO